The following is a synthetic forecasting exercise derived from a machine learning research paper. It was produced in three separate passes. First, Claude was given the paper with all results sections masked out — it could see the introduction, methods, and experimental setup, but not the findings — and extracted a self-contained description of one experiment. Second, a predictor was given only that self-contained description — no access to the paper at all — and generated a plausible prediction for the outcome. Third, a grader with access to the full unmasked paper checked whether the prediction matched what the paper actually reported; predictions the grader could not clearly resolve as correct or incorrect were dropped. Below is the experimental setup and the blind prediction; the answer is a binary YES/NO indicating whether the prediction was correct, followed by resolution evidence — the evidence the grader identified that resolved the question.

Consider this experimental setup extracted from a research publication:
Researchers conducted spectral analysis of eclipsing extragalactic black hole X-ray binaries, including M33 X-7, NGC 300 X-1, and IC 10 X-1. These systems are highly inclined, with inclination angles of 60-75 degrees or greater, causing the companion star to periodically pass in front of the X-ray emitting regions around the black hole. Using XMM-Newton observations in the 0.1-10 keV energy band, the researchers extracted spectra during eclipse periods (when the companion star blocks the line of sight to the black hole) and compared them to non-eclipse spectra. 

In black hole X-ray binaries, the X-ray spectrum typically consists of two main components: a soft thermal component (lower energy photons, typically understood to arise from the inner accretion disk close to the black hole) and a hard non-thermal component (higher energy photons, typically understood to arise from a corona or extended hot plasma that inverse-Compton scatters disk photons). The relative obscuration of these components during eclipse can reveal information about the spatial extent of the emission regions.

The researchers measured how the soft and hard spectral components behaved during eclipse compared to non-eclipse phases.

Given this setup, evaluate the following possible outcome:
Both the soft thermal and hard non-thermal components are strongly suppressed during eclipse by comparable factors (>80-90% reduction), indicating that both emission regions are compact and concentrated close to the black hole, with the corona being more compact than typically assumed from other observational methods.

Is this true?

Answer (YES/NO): NO